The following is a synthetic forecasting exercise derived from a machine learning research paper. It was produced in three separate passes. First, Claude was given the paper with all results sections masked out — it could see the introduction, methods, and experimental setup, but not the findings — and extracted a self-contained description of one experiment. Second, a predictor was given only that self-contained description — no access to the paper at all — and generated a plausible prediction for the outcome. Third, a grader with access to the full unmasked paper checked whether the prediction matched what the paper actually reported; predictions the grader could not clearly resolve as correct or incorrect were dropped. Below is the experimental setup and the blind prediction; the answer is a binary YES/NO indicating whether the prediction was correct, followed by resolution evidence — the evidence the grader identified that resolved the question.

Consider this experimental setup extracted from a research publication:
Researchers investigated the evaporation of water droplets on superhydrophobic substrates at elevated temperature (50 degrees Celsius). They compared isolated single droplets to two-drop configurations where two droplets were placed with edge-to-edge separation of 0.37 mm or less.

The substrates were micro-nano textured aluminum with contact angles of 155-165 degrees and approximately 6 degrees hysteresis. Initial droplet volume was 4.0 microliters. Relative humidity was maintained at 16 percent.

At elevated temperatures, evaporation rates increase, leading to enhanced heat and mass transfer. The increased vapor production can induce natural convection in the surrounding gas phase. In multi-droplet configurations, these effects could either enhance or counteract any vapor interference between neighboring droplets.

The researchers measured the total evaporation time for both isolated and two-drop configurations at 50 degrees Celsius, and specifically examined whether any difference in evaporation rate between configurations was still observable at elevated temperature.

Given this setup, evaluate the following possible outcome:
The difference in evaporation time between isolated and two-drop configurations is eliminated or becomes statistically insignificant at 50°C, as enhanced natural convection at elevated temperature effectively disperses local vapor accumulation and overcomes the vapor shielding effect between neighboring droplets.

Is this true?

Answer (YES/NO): NO